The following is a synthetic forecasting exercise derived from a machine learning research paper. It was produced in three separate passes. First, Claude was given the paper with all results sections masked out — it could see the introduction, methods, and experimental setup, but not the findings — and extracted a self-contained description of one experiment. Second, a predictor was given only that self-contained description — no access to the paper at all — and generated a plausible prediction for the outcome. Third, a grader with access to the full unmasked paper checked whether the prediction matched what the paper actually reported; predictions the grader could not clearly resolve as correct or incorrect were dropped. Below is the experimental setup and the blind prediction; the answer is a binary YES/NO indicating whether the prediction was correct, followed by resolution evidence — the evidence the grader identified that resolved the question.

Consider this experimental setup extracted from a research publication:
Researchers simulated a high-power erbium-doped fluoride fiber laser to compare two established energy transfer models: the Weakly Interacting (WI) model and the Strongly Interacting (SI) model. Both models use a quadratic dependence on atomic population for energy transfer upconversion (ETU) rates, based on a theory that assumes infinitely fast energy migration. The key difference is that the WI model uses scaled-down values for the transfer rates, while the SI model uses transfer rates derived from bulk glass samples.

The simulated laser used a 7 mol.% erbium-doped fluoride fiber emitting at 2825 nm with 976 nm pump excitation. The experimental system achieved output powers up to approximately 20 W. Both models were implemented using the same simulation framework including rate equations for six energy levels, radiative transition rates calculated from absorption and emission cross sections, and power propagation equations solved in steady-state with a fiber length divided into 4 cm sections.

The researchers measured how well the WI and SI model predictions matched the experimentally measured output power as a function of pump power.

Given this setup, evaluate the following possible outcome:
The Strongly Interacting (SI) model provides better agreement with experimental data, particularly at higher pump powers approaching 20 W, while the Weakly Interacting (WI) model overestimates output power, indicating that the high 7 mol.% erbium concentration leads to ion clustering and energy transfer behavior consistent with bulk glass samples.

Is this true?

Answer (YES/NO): NO